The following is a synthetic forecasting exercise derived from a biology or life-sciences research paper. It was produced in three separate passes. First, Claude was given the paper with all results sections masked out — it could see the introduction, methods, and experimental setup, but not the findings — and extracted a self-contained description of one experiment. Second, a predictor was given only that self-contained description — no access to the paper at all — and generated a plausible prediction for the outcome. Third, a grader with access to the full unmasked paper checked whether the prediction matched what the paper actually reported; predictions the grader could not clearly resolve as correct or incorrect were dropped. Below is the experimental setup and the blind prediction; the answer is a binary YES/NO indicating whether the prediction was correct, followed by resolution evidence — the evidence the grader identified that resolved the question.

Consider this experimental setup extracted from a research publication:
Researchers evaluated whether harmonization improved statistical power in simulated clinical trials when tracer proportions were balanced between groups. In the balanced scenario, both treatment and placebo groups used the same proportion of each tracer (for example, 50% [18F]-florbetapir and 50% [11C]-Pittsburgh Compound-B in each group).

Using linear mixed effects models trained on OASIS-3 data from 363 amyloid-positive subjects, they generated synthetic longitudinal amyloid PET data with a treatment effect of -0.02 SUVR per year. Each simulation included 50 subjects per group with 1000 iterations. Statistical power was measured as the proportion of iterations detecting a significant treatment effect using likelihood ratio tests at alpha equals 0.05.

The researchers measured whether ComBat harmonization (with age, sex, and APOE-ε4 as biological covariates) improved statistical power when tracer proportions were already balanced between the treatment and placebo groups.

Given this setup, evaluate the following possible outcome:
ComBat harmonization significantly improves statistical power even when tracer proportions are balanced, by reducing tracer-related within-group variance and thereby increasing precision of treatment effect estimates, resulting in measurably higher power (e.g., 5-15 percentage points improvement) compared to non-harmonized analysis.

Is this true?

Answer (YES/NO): NO